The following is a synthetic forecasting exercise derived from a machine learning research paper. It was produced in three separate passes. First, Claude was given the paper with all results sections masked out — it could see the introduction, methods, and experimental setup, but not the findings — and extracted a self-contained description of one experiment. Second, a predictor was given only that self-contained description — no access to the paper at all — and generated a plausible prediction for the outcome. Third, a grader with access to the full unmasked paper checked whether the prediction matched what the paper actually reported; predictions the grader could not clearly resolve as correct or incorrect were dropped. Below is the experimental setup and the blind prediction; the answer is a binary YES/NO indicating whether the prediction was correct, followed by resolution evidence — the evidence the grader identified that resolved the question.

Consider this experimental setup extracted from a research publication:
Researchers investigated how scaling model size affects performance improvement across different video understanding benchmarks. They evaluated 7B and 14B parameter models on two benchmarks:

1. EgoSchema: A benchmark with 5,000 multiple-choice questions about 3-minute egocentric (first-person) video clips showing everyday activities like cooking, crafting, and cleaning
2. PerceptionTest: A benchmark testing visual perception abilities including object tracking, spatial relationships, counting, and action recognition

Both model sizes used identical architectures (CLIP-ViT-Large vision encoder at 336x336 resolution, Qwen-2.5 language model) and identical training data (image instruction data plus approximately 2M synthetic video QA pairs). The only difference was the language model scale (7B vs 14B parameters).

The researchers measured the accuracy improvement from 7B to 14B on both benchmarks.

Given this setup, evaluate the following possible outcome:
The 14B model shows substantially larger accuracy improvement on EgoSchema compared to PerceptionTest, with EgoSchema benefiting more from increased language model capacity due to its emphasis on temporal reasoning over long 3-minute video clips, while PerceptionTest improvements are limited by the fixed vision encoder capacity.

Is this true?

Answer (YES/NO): YES